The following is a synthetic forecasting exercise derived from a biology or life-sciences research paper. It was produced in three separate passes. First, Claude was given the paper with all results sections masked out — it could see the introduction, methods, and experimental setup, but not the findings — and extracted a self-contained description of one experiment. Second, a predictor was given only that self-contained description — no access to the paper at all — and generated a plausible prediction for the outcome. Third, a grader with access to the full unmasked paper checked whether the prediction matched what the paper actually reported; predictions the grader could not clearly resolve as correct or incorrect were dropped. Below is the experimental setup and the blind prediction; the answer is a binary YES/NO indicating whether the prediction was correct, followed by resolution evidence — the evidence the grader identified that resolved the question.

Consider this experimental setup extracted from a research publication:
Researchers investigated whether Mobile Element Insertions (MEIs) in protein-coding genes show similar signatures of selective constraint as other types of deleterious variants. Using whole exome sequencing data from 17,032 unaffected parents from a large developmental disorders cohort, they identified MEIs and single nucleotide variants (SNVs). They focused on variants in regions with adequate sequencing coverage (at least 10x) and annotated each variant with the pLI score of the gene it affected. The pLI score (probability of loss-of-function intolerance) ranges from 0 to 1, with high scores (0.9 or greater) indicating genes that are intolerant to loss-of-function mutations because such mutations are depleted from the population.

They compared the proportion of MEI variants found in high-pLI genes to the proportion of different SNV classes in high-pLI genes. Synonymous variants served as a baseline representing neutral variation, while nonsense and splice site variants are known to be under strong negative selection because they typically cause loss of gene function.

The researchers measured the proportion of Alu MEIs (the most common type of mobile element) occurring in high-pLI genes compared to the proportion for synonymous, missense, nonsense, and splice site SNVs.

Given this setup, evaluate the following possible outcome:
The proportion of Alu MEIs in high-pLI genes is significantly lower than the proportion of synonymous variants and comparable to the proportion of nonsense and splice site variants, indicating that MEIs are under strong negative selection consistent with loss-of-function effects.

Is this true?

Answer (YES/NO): YES